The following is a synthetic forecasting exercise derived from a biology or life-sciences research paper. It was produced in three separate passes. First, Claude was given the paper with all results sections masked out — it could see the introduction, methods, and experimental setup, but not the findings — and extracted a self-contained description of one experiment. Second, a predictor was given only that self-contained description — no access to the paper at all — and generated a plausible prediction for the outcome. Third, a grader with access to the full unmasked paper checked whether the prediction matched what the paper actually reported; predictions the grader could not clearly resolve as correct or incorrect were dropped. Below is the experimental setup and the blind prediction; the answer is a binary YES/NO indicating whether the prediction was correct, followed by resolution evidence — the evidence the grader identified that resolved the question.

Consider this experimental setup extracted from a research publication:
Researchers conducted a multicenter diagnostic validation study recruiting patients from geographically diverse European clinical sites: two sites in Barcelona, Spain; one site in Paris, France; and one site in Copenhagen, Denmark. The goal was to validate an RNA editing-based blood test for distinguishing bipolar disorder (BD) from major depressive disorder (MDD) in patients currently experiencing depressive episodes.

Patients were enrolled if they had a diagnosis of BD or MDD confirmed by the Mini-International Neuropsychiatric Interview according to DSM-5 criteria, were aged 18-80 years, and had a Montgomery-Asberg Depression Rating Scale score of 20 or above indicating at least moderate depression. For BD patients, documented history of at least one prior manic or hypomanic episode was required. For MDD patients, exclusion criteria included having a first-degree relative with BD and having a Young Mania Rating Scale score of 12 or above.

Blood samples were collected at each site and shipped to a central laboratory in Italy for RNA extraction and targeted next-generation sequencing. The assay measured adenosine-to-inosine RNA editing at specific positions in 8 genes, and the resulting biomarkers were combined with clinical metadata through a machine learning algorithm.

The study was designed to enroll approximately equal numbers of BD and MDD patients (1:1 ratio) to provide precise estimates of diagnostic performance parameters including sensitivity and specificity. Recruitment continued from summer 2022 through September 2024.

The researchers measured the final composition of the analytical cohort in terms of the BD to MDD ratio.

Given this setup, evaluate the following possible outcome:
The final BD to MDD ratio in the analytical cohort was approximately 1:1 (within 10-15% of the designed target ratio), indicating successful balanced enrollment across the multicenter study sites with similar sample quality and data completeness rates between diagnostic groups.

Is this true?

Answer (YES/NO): NO